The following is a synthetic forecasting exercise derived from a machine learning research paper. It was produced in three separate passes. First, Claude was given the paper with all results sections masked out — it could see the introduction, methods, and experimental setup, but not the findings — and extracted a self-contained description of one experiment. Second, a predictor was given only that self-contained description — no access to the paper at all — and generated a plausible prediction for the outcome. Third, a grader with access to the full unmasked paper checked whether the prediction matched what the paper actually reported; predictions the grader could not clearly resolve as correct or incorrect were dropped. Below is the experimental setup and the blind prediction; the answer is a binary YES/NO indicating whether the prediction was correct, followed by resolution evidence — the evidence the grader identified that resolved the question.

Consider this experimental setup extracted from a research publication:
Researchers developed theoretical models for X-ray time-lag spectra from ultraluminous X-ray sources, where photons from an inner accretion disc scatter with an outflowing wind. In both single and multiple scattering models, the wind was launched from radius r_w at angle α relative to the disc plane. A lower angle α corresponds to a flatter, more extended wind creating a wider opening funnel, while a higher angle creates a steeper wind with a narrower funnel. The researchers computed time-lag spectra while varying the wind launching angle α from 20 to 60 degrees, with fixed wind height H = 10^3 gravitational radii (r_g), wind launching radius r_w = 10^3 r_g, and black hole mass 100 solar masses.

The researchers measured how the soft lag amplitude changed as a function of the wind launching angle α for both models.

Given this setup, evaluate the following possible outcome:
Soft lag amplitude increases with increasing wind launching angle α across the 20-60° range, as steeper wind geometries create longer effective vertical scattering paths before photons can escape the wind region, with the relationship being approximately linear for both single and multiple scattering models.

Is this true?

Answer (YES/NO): NO